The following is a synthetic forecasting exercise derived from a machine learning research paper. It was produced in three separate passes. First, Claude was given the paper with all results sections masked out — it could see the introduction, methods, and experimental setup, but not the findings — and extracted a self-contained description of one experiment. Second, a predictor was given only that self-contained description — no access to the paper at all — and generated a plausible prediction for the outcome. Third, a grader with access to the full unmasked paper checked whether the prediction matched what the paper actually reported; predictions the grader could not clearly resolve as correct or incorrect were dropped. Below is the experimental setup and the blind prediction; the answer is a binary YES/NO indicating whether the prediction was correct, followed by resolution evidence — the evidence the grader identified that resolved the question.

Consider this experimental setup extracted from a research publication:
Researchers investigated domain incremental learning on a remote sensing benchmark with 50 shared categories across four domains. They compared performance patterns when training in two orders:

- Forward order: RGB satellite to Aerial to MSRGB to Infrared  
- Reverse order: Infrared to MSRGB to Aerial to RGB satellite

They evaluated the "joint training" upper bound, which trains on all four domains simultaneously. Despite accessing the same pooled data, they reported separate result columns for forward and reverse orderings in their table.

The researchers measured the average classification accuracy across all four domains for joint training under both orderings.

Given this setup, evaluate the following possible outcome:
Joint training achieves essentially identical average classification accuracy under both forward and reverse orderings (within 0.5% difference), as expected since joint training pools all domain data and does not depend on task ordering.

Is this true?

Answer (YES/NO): NO